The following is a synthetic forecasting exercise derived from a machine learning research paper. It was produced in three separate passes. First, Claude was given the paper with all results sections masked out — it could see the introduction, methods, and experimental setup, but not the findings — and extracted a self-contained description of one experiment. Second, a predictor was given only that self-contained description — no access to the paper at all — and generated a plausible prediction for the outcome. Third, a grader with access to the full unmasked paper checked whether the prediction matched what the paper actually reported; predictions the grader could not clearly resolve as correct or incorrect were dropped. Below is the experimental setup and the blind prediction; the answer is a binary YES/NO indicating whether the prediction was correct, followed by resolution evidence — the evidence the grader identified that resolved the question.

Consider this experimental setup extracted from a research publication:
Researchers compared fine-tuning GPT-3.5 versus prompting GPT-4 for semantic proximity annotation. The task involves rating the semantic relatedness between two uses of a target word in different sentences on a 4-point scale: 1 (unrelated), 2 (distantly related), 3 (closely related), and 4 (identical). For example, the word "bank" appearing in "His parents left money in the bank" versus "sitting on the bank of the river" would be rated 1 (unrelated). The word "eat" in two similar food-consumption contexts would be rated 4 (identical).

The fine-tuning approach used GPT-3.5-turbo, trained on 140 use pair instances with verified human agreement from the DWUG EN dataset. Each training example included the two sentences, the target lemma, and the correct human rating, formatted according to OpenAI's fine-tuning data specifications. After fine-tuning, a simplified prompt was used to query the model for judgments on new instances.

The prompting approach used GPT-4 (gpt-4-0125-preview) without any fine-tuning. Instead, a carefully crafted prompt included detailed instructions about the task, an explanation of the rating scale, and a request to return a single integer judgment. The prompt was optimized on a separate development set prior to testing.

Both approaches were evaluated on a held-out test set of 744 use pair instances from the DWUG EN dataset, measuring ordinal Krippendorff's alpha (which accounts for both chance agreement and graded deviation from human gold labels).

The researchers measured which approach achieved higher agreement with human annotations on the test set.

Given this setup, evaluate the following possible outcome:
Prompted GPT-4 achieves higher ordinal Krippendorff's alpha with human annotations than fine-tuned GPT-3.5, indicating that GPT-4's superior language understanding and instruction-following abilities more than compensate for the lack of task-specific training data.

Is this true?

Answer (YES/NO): YES